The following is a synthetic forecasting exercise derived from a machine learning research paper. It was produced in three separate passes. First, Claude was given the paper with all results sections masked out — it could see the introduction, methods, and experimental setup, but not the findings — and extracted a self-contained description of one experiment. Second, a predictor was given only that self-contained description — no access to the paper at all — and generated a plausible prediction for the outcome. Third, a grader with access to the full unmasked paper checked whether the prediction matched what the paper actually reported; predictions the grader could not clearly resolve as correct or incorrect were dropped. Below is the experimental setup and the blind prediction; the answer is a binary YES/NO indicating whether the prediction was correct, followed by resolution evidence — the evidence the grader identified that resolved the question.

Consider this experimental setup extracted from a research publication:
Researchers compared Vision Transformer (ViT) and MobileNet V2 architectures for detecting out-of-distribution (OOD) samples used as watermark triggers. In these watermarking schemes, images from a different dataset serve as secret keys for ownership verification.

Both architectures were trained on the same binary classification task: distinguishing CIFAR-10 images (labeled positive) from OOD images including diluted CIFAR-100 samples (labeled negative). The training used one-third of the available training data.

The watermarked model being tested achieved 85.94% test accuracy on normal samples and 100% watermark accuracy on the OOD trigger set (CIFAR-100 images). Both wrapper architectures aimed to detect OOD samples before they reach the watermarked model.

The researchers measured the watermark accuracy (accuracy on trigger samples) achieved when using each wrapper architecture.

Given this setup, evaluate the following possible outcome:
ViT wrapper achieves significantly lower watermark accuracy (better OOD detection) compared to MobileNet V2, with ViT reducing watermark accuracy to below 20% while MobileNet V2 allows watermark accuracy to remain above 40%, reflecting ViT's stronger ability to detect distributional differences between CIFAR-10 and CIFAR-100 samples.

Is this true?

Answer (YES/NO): NO